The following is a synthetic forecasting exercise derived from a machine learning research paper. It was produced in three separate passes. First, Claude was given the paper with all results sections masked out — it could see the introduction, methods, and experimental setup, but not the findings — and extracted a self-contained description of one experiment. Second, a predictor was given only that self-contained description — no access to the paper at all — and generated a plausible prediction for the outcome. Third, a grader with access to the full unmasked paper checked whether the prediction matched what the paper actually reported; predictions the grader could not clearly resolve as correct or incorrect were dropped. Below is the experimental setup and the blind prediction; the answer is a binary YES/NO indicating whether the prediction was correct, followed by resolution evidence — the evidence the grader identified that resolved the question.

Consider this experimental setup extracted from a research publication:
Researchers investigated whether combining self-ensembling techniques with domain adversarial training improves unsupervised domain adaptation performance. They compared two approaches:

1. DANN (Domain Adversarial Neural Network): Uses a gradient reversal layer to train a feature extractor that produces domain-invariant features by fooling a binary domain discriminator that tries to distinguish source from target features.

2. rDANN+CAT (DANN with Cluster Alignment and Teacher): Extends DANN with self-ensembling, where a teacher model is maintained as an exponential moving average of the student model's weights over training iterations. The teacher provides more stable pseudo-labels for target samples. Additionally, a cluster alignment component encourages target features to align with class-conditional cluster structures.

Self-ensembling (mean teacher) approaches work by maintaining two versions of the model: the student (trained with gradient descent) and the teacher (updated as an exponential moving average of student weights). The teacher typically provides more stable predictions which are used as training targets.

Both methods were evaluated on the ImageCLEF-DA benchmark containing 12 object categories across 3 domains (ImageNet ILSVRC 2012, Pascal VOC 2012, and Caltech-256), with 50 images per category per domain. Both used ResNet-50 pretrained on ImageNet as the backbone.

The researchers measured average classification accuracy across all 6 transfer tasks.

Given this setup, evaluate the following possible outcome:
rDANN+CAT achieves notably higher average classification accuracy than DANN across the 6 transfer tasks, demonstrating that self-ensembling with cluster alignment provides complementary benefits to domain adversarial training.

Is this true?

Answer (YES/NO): YES